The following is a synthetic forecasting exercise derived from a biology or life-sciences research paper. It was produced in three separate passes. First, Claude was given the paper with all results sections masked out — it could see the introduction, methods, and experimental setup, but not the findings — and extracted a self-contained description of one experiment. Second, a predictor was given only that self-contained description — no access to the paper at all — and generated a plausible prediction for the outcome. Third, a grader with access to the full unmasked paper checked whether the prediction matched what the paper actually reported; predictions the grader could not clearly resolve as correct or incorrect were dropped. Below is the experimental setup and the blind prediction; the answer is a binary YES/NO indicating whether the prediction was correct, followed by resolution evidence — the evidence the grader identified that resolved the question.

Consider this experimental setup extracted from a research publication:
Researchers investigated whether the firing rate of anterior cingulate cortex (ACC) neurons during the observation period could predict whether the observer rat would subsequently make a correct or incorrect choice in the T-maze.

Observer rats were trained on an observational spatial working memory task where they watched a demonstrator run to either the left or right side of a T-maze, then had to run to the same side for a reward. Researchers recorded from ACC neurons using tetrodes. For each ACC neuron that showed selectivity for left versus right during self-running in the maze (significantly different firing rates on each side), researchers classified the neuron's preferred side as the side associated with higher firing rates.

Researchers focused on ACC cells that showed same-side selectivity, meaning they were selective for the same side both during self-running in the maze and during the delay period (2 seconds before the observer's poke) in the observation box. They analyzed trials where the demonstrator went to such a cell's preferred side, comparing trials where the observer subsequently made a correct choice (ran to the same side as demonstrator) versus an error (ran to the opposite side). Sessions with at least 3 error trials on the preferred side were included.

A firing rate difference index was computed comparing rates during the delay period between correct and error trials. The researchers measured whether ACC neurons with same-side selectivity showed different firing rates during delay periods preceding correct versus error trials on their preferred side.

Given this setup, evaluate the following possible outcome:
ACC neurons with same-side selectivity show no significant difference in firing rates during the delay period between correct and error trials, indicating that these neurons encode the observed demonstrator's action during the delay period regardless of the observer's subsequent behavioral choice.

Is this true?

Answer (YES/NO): NO